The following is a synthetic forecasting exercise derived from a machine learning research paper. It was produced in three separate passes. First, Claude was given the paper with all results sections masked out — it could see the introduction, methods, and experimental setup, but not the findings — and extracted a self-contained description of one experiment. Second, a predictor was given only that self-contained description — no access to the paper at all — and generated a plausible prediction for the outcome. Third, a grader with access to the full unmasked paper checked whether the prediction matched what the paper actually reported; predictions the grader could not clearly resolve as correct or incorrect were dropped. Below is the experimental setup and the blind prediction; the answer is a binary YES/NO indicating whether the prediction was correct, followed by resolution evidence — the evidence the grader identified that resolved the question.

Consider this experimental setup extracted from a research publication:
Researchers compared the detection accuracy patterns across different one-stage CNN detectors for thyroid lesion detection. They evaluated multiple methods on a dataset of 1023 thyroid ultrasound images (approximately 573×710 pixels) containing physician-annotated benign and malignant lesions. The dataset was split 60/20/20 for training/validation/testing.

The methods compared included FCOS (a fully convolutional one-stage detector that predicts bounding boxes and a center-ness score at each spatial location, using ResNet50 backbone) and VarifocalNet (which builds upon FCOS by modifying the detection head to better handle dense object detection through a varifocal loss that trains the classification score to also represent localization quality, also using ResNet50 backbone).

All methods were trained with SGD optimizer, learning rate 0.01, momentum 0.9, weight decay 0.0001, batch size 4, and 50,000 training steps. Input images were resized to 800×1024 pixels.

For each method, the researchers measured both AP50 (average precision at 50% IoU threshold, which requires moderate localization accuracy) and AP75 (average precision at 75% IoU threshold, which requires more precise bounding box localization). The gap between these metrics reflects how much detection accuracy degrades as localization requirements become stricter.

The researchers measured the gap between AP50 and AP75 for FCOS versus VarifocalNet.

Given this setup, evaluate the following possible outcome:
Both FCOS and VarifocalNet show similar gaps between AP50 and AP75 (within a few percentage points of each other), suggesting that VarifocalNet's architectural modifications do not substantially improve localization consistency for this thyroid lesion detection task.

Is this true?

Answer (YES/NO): NO